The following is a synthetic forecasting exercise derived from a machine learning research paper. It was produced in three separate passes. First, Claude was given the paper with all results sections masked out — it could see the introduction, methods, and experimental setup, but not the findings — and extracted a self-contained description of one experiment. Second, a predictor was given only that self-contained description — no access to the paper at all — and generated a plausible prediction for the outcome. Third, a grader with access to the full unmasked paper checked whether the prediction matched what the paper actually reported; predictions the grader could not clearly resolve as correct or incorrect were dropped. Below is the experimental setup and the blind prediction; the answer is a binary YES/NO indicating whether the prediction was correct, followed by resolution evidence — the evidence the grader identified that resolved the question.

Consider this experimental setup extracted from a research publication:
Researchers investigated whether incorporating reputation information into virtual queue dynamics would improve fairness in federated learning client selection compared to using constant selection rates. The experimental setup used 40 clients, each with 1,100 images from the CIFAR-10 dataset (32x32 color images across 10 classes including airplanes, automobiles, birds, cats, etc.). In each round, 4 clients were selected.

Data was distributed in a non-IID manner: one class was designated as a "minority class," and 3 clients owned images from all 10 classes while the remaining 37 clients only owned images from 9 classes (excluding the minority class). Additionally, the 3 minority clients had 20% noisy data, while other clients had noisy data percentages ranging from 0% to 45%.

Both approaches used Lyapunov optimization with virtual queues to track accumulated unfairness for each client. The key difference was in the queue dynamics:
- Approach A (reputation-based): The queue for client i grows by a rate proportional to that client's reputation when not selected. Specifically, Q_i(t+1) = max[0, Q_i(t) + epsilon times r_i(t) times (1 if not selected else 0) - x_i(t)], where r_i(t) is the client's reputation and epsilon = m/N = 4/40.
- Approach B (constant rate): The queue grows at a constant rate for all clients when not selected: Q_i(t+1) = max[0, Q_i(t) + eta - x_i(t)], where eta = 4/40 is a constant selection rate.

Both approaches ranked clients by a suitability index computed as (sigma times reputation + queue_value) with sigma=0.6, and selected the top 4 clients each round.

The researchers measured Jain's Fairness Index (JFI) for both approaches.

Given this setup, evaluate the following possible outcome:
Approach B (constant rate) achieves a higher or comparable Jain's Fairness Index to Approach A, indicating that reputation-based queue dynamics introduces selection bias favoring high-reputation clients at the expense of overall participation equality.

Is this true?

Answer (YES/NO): NO